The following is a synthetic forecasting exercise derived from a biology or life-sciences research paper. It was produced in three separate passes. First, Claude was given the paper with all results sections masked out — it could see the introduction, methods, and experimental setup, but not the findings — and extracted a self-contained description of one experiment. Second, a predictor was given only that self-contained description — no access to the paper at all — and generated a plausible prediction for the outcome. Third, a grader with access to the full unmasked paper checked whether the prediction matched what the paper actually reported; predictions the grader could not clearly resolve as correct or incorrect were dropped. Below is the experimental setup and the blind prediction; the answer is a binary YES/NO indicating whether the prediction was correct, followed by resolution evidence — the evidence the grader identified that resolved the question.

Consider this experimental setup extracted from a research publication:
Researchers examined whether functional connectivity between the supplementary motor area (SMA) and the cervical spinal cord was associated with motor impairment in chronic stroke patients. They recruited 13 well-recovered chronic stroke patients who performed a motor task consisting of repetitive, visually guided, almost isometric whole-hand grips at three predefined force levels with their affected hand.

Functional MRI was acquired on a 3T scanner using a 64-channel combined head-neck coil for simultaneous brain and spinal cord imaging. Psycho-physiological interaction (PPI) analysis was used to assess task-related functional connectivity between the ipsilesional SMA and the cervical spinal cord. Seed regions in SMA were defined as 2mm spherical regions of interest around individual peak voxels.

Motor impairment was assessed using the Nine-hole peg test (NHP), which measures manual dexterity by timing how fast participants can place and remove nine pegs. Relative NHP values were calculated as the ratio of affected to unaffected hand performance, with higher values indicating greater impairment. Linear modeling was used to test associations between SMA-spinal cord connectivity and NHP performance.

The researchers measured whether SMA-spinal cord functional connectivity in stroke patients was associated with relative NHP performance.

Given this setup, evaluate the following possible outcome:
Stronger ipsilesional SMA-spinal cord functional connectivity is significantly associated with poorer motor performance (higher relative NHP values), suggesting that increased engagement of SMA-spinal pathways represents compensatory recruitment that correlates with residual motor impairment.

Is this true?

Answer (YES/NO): NO